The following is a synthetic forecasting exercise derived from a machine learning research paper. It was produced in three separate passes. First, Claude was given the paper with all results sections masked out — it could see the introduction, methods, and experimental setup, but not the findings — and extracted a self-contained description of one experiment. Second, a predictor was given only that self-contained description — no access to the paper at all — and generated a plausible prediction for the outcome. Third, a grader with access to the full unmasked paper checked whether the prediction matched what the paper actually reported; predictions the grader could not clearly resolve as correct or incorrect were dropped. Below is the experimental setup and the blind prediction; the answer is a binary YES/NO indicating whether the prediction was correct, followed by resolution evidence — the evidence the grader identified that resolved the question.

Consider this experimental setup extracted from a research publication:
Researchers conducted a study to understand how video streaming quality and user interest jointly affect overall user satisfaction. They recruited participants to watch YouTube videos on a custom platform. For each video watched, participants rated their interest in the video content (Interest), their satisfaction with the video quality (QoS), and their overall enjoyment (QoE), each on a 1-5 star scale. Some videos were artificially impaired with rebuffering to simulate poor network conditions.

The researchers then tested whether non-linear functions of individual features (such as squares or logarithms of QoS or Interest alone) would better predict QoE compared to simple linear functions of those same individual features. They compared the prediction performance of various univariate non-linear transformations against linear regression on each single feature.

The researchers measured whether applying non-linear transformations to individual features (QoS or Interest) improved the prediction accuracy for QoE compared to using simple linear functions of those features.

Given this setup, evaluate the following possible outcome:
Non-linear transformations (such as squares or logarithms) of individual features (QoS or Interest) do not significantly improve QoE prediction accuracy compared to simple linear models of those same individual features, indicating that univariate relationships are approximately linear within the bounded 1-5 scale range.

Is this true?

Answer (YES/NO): YES